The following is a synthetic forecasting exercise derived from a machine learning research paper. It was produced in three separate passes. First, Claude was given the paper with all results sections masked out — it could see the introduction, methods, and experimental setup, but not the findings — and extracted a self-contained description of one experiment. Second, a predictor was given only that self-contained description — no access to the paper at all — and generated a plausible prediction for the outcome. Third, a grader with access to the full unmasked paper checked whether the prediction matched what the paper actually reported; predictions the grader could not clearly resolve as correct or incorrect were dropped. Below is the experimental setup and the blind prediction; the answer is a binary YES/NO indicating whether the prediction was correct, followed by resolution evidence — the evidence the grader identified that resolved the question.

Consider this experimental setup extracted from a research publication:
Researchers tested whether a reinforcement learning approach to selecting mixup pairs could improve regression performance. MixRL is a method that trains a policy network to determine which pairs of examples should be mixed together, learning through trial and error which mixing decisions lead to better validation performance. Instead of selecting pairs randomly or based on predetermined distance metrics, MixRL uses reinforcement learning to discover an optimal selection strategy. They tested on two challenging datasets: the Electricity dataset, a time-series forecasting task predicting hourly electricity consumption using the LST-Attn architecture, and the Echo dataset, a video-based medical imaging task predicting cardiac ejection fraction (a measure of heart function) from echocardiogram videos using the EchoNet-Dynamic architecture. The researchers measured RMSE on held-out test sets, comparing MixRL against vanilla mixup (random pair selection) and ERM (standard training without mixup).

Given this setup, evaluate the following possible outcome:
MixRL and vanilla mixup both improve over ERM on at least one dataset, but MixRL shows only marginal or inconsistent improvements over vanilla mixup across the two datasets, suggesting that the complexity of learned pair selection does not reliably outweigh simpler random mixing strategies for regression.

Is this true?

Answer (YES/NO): NO